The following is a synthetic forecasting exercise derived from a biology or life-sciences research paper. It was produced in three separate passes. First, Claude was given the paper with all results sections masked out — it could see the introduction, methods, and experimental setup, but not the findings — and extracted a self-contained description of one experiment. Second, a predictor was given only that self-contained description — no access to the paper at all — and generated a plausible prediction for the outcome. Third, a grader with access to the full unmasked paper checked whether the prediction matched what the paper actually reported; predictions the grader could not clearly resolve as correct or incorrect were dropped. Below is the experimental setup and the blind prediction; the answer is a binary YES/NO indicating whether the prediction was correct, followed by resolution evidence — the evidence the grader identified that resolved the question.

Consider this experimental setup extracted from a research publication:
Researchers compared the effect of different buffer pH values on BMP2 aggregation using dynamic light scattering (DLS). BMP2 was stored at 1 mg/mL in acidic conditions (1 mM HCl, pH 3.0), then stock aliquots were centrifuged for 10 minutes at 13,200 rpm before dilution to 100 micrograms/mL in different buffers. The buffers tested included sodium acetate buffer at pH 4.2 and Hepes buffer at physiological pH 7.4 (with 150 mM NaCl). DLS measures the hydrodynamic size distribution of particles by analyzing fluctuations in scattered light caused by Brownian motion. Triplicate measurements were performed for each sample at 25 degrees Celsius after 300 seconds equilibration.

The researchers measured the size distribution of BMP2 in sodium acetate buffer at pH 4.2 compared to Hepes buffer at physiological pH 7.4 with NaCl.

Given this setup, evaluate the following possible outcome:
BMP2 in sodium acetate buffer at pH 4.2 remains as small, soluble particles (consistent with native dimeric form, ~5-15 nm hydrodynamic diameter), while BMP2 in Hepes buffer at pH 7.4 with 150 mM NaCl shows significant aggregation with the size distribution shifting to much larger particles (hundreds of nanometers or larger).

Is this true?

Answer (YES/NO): YES